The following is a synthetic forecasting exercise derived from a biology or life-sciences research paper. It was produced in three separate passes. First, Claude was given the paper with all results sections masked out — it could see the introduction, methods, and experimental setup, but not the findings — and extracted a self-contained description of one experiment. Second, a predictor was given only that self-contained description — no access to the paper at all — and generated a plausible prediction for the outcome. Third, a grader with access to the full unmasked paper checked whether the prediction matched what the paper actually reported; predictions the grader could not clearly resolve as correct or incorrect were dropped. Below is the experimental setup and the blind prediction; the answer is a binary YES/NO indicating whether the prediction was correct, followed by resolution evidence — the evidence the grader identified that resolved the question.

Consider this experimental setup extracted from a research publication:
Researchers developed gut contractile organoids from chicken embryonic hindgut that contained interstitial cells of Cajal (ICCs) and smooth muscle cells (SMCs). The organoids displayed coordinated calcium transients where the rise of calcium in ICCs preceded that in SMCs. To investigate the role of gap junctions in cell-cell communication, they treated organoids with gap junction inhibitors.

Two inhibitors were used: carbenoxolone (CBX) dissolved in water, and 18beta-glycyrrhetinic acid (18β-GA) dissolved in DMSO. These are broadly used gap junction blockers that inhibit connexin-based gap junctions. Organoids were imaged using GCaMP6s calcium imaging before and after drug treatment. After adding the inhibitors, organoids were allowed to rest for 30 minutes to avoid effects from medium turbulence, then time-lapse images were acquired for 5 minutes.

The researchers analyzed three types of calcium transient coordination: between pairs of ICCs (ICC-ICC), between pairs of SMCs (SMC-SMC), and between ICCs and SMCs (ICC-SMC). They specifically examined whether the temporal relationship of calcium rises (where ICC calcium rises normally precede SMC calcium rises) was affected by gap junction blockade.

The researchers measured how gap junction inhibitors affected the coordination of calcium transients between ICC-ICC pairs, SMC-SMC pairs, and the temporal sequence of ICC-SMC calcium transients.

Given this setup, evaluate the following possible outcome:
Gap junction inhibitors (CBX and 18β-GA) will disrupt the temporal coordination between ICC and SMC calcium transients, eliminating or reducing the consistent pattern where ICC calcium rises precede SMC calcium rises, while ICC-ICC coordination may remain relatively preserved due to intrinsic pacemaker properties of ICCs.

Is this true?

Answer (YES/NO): YES